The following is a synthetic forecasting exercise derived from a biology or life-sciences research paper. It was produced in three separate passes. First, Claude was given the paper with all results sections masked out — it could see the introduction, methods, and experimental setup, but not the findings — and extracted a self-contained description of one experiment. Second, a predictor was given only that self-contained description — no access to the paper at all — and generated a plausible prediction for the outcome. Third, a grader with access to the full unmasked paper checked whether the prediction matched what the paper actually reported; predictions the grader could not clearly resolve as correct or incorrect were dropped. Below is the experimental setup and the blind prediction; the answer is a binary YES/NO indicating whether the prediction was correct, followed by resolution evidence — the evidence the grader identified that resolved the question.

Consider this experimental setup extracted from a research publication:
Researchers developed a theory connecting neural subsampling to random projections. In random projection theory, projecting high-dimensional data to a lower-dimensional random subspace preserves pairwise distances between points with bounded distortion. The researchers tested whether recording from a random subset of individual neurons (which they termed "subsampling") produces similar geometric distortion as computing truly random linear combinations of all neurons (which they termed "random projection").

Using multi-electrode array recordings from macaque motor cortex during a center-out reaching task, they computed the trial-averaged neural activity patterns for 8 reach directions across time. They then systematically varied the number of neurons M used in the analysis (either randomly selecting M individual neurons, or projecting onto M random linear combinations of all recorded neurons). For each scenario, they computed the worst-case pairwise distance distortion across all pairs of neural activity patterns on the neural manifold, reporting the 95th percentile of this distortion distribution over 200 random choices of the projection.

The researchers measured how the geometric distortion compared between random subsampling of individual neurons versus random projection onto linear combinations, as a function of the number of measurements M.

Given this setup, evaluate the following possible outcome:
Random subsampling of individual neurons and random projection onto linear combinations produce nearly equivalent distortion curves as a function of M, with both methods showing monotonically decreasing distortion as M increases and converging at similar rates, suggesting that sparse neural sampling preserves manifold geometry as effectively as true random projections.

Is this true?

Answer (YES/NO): YES